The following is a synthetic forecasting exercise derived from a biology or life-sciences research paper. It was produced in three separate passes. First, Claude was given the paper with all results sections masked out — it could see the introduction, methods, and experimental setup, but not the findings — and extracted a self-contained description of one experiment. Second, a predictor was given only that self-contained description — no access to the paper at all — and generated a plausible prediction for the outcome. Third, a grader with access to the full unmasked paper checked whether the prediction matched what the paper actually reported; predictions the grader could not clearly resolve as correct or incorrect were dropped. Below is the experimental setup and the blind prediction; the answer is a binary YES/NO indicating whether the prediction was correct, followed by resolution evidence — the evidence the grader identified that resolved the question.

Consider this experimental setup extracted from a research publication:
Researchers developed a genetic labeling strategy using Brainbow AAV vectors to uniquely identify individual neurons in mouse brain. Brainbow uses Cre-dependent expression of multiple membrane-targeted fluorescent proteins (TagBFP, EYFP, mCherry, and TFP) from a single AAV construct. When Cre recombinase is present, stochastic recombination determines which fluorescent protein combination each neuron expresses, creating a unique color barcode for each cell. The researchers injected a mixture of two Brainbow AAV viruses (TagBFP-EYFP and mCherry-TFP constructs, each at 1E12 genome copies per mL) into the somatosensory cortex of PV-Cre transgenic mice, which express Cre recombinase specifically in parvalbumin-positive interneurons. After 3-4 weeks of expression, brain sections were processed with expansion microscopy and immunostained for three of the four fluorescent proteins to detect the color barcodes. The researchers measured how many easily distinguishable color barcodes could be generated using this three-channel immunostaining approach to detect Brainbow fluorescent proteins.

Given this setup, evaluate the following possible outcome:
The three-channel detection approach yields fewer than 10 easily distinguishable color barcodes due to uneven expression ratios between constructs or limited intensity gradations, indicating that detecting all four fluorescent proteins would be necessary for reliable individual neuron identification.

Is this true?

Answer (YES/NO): NO